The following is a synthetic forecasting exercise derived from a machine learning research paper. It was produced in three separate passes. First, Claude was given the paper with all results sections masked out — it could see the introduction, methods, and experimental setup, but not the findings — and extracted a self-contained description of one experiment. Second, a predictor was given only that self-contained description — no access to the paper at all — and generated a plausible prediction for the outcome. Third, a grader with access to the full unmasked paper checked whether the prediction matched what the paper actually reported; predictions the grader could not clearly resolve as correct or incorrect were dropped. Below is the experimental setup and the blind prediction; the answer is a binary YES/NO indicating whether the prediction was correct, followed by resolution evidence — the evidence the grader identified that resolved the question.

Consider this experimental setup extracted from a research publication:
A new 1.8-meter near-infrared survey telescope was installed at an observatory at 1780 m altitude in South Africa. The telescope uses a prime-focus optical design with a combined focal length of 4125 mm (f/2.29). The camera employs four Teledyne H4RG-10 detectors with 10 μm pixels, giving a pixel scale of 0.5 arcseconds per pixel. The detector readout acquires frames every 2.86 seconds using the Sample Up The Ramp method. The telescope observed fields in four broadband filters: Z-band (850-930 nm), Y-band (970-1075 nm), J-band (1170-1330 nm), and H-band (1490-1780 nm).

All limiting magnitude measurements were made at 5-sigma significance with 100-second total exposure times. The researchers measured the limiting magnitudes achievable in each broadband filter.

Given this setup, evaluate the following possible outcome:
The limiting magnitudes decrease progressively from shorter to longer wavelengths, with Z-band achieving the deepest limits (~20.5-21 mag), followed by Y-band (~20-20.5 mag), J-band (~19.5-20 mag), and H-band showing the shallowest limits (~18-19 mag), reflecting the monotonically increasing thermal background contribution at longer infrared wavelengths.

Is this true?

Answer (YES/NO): NO